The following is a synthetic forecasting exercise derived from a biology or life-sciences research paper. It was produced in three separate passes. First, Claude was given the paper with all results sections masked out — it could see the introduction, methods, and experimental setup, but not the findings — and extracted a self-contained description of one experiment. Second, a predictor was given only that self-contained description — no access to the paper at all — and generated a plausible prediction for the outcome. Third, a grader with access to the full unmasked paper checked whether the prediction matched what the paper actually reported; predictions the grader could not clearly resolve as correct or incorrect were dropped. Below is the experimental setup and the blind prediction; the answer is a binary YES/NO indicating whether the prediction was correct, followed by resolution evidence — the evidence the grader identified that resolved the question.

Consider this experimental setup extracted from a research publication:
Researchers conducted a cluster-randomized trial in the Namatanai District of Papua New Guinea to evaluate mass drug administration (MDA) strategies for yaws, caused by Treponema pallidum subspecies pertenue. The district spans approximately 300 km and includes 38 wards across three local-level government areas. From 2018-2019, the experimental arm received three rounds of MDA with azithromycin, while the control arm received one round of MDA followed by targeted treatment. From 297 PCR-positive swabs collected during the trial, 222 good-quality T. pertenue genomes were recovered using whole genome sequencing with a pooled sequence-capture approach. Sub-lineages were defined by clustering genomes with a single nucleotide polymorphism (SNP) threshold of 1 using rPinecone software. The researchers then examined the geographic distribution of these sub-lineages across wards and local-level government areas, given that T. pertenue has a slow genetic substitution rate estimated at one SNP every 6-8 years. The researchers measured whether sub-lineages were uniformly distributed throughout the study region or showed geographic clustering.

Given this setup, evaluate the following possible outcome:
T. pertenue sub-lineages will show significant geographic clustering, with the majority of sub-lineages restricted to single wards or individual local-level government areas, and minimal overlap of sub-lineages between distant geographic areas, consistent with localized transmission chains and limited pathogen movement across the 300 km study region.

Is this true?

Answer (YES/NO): NO